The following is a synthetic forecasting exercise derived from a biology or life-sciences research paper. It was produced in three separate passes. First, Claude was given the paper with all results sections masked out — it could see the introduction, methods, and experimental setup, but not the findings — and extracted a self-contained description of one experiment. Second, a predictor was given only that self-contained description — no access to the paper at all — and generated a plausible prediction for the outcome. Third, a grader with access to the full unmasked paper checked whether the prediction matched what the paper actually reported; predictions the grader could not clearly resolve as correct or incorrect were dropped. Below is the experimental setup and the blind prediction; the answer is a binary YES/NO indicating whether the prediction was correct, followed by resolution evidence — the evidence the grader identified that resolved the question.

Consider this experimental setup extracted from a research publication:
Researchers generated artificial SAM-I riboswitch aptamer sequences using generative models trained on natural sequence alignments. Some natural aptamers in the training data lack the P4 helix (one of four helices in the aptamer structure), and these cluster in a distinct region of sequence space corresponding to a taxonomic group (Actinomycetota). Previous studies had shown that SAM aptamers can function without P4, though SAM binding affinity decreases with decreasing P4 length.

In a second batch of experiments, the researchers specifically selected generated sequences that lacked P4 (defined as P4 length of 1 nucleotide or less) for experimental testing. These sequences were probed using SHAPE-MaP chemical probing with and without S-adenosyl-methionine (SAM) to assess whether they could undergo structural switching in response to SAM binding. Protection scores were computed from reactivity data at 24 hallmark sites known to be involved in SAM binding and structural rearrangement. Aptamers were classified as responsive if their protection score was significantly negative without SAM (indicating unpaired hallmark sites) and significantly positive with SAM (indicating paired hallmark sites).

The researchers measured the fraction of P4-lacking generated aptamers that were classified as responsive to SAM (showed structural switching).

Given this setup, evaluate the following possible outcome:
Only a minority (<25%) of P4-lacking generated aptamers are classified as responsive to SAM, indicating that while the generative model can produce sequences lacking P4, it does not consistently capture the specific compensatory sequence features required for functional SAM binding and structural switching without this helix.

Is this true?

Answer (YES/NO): NO